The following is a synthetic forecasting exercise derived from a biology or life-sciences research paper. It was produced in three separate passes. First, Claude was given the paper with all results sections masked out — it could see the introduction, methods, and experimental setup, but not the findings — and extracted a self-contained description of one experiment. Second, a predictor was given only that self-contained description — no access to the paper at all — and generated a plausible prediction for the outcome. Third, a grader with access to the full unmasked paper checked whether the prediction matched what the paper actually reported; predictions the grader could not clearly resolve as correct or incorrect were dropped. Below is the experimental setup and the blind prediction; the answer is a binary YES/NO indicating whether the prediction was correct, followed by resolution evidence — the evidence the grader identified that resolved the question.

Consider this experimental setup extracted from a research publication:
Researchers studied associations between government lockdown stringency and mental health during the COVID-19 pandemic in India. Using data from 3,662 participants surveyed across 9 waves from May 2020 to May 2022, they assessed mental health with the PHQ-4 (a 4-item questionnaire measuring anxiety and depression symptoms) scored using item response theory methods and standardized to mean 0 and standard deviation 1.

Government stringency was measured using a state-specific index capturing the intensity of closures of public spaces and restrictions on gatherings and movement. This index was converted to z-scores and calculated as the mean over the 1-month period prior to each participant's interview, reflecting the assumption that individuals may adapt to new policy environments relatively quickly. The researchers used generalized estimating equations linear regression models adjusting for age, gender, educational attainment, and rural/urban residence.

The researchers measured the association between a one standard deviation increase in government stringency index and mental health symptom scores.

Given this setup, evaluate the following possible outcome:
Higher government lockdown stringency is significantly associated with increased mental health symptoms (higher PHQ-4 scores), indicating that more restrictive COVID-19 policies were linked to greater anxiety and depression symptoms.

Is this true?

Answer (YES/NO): YES